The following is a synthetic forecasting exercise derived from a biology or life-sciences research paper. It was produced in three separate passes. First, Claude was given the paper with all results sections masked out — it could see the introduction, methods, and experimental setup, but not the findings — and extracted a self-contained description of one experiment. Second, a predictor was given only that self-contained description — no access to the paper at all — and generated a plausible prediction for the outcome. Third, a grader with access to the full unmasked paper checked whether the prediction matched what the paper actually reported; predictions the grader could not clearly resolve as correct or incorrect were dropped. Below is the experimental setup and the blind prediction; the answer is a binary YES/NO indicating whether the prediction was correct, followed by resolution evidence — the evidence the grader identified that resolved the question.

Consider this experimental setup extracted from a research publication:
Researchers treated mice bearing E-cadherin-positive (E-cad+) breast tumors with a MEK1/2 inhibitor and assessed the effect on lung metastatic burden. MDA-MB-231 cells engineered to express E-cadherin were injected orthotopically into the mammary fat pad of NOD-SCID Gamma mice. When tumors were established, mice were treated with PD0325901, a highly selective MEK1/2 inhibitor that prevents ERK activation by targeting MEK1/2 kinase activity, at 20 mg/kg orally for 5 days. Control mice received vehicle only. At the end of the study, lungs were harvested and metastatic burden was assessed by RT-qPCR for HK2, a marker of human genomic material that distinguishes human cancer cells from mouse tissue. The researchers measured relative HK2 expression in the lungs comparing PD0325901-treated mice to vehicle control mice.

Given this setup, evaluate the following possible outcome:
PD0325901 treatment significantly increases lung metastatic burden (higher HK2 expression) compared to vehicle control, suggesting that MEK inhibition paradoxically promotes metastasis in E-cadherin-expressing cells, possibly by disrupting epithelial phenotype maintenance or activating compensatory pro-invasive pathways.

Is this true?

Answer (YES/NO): NO